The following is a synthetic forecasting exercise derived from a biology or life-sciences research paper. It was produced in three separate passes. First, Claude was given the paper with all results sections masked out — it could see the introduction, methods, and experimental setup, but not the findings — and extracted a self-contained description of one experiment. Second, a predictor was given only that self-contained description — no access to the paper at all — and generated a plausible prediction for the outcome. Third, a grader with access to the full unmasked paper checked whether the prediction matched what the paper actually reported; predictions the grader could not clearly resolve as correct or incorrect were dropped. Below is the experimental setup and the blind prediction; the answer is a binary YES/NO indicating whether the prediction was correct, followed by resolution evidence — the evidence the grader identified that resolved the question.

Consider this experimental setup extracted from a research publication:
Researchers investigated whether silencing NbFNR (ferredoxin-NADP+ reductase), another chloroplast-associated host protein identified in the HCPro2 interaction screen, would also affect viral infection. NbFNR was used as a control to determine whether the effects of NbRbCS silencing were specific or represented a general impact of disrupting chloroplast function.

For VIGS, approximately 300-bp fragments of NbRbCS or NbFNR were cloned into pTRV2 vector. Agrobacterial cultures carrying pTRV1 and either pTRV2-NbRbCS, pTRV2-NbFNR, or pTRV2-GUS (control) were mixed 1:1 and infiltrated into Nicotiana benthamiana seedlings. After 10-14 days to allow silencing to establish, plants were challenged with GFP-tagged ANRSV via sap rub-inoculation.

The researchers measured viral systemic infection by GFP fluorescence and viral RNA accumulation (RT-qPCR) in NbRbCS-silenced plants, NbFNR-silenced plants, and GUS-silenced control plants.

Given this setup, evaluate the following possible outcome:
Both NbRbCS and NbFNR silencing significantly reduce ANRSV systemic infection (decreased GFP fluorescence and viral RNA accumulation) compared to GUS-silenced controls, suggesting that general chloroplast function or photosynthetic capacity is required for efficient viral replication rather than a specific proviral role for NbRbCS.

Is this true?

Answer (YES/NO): NO